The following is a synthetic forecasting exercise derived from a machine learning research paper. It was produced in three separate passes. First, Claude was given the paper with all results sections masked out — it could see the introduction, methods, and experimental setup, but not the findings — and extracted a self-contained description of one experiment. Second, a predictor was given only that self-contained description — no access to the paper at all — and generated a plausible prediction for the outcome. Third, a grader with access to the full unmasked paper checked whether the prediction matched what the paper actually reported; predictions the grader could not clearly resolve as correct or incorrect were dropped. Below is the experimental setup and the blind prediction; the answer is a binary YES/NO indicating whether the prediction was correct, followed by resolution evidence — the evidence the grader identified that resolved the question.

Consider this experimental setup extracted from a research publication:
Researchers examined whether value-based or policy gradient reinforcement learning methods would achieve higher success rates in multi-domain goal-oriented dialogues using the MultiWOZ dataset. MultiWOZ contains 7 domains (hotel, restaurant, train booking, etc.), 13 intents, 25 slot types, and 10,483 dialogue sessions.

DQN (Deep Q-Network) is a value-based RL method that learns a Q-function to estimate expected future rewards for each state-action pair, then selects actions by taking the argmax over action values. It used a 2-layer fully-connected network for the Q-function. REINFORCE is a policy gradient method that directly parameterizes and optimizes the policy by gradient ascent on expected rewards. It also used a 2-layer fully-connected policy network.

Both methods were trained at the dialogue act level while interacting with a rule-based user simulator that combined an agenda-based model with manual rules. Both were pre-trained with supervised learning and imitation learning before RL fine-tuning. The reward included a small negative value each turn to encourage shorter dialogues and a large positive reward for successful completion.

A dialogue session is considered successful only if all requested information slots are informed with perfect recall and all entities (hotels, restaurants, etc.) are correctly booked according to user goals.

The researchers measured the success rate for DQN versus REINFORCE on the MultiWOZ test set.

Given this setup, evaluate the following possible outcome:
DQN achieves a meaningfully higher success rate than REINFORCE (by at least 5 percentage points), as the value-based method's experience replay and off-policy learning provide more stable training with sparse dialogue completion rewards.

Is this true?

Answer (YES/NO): NO